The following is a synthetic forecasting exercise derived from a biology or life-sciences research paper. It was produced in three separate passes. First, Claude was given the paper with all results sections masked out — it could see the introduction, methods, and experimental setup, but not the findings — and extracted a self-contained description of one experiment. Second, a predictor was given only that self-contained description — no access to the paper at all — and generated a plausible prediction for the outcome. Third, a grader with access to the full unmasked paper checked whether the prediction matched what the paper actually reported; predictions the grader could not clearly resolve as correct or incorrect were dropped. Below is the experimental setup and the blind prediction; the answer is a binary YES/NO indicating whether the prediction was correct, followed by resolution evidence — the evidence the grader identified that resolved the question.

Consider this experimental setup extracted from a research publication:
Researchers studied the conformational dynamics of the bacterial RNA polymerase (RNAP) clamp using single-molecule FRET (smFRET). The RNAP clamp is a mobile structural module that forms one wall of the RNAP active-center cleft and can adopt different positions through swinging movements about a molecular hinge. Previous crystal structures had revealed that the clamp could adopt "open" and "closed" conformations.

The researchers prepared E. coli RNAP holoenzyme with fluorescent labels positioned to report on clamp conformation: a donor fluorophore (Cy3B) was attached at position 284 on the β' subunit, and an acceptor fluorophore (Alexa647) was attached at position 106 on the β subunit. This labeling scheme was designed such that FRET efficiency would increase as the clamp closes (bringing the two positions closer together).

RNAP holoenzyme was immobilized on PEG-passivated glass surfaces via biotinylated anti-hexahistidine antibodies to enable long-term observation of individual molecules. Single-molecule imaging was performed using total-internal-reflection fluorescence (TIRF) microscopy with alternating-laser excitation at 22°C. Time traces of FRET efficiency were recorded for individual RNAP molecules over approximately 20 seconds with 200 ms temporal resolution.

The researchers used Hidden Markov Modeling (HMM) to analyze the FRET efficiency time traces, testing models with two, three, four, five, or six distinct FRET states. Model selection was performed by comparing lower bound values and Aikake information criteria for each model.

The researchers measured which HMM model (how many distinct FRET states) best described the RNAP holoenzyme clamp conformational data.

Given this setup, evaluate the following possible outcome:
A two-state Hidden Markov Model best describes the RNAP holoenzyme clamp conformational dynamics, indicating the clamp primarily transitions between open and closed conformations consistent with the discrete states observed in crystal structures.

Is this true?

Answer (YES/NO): NO